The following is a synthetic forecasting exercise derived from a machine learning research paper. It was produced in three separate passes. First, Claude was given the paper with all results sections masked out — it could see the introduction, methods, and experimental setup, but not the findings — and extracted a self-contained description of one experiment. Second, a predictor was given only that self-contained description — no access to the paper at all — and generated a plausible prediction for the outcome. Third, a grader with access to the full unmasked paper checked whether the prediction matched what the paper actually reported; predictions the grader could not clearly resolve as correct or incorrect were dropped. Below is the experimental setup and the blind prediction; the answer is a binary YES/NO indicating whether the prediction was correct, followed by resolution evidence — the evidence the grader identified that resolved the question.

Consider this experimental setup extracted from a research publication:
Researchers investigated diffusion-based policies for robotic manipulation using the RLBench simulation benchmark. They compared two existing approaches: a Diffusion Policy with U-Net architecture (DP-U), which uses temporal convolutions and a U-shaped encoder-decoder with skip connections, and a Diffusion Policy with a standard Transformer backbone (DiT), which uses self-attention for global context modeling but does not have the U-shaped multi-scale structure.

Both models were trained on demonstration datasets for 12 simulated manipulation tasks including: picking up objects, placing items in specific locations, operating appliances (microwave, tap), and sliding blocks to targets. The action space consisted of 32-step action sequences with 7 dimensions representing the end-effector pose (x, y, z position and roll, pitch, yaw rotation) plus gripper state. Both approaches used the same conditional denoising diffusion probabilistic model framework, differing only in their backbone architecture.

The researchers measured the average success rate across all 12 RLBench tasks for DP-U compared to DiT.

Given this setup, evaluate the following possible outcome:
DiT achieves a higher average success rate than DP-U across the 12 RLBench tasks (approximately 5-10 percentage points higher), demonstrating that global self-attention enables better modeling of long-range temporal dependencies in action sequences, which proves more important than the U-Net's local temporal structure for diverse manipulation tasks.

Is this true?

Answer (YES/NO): NO